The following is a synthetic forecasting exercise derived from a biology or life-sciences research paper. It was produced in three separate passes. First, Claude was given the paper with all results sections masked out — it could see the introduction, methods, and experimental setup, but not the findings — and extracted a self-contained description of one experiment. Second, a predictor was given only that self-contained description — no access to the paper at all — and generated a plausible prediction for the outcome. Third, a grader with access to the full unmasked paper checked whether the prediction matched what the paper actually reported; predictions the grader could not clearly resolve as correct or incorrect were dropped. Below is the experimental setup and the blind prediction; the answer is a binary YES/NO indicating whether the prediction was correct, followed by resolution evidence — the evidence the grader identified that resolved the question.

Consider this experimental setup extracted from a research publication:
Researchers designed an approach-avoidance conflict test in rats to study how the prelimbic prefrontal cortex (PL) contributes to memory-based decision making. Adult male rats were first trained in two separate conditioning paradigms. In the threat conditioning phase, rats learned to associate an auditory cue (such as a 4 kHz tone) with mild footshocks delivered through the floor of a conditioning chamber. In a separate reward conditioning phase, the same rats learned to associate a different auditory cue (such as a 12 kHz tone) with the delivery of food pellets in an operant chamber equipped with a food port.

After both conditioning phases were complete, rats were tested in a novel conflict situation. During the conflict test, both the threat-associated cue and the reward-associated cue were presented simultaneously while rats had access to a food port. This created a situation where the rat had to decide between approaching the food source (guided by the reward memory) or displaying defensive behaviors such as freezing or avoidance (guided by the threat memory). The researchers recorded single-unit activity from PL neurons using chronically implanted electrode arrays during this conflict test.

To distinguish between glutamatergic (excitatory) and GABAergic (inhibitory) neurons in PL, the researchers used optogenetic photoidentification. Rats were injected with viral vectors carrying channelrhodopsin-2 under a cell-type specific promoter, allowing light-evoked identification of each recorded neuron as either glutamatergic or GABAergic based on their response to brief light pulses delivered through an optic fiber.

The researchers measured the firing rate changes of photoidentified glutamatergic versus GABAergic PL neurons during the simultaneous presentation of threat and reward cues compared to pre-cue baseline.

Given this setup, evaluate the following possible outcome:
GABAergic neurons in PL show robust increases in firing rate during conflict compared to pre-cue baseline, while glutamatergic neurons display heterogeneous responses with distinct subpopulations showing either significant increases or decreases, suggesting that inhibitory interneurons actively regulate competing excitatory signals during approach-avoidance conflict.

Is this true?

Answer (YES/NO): NO